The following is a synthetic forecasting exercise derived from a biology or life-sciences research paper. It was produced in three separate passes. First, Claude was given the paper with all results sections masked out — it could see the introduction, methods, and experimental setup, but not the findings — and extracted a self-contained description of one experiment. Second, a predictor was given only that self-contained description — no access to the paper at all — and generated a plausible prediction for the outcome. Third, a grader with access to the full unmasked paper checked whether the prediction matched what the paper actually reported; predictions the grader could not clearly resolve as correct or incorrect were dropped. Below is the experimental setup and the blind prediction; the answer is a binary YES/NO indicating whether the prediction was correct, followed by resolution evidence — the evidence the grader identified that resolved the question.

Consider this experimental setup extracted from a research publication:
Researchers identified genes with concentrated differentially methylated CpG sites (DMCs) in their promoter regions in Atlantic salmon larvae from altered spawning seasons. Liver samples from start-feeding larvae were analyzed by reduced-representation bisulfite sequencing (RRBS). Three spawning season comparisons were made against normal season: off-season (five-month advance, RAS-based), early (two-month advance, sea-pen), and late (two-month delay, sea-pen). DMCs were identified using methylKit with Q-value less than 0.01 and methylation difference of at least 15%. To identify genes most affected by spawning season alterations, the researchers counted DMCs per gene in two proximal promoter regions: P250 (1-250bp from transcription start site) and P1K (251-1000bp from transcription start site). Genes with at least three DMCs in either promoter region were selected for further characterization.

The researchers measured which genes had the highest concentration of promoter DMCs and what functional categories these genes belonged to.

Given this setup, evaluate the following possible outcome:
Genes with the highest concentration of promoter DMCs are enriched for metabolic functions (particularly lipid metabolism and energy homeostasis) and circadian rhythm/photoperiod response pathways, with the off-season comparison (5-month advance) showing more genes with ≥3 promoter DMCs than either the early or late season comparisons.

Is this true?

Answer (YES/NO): NO